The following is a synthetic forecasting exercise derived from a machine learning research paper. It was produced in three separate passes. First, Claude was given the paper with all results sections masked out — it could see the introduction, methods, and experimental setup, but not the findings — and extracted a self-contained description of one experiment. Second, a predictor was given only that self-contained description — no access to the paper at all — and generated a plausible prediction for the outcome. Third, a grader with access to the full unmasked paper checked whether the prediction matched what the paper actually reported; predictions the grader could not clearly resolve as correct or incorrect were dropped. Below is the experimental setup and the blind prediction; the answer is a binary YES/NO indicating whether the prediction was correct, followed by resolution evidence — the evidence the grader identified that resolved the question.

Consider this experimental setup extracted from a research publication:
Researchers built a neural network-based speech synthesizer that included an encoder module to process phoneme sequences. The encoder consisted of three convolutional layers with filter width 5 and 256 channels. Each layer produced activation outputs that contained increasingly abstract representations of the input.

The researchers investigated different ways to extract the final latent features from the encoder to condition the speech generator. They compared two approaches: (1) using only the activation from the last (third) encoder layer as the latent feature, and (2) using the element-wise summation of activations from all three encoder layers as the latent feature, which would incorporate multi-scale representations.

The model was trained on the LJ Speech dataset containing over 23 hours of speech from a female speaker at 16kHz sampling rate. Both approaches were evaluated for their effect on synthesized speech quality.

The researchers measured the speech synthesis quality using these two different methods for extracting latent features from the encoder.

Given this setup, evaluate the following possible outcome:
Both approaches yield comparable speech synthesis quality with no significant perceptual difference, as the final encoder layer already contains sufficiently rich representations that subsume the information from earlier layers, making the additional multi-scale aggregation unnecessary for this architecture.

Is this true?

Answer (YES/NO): NO